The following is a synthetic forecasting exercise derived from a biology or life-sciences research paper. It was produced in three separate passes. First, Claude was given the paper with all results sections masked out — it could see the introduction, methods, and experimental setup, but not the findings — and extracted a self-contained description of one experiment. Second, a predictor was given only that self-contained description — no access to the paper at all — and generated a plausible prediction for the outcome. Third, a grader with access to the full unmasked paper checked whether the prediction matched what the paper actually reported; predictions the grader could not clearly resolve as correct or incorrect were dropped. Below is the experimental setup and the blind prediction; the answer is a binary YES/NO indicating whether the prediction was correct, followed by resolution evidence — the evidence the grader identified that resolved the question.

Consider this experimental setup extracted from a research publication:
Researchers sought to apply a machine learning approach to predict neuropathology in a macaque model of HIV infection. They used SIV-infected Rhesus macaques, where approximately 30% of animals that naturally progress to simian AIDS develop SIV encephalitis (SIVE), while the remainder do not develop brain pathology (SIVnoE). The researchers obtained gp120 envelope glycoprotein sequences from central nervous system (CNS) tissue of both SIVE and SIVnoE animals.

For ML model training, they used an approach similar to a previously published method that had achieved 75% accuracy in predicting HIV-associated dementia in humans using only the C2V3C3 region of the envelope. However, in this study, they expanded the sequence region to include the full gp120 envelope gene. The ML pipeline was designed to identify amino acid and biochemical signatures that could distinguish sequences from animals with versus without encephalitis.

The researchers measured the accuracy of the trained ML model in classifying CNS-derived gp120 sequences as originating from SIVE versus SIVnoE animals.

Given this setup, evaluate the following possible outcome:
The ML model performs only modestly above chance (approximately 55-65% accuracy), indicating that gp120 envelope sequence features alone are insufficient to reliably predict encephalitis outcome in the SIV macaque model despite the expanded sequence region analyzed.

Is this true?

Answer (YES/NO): NO